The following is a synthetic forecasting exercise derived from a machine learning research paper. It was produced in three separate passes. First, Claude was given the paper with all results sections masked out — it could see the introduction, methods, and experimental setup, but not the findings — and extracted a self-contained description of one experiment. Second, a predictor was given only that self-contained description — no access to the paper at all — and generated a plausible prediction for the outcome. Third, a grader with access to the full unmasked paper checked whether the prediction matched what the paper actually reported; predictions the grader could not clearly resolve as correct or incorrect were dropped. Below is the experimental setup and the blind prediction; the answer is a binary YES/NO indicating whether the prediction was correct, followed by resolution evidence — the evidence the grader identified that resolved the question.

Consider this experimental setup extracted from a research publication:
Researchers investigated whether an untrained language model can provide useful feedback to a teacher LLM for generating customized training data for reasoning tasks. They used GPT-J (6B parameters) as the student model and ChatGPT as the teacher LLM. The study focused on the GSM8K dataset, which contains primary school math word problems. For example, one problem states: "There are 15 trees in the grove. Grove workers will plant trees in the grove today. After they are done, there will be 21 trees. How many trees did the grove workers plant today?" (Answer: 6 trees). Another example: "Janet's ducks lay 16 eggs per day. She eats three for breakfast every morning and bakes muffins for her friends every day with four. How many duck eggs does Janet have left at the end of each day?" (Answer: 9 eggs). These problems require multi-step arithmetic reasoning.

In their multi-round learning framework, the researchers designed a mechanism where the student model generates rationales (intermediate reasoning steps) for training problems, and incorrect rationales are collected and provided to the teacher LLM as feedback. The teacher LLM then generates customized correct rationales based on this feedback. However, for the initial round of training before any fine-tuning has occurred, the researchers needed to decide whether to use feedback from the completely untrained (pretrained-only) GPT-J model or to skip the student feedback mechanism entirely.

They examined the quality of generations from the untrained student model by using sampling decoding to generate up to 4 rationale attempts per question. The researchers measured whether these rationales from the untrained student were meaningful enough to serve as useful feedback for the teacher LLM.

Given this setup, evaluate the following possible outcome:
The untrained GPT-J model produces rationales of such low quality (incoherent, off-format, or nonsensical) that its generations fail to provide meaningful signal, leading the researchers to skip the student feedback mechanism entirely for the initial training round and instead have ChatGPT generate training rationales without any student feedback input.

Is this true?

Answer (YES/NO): YES